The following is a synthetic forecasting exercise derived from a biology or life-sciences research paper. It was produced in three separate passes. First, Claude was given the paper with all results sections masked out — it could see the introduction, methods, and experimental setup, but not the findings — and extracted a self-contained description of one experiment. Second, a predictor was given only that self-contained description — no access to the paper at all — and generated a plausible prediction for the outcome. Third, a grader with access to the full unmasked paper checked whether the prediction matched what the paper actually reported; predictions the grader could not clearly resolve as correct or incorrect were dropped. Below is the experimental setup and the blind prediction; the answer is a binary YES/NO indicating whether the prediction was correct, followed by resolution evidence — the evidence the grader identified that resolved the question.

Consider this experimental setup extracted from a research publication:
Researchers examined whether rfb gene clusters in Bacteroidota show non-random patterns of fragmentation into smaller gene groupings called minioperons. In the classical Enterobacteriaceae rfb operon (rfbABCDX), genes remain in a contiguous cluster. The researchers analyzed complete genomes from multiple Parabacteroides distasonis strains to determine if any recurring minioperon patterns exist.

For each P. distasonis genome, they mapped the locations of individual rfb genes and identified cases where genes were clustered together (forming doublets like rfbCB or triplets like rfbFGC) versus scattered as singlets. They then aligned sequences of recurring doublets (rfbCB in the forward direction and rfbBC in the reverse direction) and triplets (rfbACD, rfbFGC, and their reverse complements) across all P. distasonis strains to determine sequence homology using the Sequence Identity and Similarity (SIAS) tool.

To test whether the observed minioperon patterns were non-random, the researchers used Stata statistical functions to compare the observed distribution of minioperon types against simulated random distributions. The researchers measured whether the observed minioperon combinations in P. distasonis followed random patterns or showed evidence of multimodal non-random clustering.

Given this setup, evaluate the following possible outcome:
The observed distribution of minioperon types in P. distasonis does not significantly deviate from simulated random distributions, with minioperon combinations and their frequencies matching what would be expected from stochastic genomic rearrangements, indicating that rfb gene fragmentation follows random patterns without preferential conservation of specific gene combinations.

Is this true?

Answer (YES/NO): NO